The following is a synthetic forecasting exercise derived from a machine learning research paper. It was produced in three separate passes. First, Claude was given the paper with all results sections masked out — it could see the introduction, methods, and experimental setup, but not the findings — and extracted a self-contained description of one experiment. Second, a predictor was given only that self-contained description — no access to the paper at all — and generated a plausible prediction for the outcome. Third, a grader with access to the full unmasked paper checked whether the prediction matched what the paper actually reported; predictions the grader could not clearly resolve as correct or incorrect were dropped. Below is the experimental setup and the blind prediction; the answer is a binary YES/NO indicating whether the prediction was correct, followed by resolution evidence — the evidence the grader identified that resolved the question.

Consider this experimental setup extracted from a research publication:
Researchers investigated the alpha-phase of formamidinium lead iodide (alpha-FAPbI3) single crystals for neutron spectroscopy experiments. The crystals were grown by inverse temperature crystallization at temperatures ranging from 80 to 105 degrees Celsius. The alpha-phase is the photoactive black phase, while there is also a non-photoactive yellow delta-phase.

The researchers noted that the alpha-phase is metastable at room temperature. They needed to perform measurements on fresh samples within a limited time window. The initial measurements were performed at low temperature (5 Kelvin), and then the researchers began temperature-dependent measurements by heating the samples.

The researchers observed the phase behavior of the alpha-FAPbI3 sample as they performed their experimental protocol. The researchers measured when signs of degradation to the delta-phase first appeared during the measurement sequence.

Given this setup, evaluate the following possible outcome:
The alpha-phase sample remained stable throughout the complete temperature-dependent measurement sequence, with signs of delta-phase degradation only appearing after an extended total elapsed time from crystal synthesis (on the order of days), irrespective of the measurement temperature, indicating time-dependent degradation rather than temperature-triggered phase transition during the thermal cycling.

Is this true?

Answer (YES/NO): NO